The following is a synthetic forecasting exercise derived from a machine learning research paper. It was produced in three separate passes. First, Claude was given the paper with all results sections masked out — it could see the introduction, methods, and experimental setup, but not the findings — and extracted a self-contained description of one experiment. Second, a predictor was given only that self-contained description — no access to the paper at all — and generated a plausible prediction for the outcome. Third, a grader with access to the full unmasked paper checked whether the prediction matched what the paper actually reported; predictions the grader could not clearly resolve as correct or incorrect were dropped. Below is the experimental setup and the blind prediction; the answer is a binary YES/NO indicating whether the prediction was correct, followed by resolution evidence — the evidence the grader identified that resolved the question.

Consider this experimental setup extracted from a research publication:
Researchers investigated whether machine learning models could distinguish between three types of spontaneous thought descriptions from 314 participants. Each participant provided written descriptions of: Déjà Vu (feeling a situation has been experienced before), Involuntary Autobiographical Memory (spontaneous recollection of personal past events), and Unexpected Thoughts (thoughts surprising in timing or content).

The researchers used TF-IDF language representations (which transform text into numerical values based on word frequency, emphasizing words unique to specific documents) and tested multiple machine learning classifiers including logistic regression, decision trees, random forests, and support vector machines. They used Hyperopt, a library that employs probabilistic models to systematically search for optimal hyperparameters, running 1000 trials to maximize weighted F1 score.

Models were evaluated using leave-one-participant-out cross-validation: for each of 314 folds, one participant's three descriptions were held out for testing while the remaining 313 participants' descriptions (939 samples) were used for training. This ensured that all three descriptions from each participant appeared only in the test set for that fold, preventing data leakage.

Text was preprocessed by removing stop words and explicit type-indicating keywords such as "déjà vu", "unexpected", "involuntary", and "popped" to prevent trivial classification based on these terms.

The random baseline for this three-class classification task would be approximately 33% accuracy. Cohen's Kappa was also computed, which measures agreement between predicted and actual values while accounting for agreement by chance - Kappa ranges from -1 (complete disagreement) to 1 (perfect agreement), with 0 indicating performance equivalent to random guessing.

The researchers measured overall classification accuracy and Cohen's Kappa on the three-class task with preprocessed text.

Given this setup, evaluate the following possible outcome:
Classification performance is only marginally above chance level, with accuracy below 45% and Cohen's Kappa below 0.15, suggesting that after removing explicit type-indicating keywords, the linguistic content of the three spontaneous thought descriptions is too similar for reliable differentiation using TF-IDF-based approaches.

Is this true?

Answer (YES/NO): NO